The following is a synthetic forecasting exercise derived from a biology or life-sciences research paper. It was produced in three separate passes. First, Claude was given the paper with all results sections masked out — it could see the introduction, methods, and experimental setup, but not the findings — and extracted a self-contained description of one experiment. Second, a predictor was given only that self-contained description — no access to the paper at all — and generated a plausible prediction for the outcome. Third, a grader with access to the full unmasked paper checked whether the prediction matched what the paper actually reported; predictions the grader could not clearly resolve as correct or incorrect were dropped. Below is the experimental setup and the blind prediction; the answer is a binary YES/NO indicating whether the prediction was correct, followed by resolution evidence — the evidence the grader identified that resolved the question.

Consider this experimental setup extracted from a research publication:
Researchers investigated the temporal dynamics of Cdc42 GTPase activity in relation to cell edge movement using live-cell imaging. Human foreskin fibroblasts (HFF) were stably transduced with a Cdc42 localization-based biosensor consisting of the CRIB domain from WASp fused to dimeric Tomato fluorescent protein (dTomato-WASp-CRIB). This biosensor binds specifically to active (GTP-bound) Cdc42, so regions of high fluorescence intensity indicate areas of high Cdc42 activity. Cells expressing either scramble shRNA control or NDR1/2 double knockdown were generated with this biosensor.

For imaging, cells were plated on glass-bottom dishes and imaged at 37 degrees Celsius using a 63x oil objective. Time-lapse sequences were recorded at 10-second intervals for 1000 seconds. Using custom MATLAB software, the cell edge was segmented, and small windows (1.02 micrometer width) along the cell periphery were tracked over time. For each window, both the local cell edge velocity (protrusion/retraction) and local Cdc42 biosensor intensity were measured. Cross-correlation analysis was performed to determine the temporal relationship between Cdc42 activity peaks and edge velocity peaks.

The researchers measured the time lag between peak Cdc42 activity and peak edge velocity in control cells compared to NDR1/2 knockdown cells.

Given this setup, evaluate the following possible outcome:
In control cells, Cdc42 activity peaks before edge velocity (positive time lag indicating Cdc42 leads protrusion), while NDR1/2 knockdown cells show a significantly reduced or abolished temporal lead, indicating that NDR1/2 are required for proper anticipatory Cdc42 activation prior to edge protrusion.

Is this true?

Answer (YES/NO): NO